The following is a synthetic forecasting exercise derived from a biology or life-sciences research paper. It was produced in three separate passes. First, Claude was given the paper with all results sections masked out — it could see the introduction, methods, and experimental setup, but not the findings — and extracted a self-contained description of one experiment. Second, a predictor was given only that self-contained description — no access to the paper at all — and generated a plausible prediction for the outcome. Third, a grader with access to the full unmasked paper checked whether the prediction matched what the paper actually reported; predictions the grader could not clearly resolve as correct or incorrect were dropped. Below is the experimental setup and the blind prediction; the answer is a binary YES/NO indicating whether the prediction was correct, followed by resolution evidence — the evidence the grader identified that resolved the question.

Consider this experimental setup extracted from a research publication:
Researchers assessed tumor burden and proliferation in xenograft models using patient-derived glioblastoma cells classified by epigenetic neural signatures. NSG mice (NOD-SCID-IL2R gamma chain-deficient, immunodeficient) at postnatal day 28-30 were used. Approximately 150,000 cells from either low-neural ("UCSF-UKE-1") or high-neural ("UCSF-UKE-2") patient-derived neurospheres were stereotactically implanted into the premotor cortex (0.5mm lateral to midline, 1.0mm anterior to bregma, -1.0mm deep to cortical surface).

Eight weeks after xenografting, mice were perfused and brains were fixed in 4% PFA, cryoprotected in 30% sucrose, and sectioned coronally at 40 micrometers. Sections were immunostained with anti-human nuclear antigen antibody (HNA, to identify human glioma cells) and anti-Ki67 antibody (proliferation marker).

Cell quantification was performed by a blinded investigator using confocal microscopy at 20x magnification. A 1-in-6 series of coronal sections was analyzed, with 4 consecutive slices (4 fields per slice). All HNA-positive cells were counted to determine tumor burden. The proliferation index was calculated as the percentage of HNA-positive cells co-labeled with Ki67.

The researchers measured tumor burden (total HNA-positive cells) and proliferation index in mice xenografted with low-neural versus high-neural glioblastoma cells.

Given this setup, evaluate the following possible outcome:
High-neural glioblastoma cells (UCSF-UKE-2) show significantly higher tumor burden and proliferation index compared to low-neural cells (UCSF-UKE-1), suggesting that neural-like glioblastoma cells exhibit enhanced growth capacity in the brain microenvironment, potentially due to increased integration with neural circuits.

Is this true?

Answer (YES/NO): YES